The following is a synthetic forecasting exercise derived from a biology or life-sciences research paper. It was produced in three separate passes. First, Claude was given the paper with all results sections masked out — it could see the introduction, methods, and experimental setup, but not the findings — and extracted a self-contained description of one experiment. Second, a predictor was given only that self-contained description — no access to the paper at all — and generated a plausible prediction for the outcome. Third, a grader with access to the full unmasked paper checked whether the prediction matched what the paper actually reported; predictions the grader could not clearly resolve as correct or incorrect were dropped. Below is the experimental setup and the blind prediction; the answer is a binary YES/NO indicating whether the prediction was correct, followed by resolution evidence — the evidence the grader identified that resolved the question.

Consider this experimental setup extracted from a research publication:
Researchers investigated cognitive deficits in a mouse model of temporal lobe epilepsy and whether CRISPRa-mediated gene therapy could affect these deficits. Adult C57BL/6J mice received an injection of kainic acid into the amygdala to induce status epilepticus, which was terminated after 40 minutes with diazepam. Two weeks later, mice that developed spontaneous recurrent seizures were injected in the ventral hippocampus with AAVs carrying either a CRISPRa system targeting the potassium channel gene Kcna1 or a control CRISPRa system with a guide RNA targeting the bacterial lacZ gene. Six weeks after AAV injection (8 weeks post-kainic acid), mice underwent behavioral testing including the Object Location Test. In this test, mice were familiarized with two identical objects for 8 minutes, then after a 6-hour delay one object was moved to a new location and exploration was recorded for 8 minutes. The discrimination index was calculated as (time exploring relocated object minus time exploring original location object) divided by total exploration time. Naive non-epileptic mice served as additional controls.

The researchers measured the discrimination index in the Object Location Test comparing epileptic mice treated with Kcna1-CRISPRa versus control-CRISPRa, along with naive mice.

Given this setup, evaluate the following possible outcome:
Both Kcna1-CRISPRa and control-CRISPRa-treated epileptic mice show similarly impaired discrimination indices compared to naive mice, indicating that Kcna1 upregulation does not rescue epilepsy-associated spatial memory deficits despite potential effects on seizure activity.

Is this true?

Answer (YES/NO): NO